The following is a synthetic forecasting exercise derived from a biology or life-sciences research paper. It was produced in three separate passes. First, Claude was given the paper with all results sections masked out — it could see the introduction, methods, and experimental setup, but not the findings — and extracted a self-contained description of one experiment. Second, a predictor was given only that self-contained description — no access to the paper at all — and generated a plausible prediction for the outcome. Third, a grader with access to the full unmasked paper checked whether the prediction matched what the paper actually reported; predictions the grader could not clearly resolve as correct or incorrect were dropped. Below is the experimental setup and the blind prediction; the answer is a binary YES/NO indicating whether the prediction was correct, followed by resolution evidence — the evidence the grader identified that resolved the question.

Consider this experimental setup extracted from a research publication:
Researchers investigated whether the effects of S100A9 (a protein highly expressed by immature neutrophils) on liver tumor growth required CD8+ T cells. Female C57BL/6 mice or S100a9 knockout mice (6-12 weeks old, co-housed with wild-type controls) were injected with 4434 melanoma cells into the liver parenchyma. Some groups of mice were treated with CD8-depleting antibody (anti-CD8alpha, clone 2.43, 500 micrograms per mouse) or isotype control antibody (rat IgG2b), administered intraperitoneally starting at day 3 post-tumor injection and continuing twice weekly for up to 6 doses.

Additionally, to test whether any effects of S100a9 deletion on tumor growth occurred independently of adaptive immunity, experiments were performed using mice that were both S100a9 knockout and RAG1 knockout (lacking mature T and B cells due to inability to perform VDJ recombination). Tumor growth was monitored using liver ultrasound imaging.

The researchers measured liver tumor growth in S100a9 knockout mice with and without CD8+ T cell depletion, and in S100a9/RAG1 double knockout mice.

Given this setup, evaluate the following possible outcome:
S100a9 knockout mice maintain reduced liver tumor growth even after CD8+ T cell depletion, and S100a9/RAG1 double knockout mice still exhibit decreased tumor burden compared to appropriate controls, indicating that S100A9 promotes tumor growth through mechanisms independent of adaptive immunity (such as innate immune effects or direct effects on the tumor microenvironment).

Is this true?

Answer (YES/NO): NO